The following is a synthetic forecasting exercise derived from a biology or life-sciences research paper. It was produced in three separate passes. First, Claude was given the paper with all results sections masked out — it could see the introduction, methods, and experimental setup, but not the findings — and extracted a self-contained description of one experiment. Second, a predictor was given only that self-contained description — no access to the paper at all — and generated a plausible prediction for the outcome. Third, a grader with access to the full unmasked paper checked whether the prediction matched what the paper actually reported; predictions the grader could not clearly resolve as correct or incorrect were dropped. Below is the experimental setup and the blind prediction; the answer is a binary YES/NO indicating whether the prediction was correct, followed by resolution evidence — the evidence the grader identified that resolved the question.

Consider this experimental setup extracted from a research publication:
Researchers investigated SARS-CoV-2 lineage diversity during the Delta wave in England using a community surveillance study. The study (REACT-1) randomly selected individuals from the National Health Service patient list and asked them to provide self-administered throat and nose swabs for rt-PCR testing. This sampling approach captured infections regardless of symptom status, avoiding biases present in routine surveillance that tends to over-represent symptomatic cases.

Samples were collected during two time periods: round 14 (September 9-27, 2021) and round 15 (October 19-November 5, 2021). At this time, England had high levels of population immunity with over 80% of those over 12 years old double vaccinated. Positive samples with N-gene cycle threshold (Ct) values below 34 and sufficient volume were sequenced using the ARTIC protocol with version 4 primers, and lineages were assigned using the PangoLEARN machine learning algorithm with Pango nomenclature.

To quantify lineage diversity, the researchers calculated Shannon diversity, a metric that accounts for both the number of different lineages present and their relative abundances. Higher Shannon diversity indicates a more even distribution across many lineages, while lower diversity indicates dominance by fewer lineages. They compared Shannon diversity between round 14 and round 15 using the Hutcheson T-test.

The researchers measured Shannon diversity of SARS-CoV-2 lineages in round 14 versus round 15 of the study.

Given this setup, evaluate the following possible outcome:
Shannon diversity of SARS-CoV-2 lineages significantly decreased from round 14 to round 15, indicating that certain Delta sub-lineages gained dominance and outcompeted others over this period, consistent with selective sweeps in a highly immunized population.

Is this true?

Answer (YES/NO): NO